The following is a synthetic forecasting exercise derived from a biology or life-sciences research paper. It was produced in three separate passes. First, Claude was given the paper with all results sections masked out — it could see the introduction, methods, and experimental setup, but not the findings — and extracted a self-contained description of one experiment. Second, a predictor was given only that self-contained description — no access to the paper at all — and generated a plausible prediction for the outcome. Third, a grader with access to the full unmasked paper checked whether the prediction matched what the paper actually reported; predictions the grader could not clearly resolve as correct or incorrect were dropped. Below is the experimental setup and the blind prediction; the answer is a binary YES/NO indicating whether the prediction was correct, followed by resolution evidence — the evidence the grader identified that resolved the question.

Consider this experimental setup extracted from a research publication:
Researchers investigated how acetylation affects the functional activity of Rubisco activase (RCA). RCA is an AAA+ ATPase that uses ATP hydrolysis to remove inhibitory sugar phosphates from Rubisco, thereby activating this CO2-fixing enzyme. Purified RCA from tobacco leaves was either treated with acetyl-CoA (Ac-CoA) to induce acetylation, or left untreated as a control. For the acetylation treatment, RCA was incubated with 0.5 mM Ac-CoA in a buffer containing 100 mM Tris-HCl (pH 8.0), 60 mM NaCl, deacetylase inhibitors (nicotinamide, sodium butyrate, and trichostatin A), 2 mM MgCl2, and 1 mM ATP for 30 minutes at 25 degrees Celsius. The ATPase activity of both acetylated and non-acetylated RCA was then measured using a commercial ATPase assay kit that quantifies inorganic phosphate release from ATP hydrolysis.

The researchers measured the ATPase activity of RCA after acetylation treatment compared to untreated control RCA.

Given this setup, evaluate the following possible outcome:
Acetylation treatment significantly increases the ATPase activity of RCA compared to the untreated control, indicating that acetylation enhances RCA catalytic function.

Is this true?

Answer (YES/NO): NO